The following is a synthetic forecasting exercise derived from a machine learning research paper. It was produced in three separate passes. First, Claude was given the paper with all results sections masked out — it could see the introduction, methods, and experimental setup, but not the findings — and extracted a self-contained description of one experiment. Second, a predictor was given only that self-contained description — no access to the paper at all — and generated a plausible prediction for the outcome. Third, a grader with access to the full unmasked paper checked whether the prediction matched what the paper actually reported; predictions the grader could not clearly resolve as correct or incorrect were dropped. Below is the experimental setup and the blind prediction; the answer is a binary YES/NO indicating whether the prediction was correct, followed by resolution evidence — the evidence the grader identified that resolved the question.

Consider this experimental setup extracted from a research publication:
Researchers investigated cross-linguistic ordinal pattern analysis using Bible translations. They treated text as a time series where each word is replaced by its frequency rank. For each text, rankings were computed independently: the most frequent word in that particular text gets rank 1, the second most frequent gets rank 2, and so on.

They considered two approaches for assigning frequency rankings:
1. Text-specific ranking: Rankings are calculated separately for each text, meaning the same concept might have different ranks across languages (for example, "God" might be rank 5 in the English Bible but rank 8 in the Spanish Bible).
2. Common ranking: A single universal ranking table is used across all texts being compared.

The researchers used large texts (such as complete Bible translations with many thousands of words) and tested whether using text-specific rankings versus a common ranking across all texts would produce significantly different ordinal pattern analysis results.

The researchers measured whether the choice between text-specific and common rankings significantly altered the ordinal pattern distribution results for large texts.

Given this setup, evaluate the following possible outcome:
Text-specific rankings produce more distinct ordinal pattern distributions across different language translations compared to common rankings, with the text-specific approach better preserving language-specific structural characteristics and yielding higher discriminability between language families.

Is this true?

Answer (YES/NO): NO